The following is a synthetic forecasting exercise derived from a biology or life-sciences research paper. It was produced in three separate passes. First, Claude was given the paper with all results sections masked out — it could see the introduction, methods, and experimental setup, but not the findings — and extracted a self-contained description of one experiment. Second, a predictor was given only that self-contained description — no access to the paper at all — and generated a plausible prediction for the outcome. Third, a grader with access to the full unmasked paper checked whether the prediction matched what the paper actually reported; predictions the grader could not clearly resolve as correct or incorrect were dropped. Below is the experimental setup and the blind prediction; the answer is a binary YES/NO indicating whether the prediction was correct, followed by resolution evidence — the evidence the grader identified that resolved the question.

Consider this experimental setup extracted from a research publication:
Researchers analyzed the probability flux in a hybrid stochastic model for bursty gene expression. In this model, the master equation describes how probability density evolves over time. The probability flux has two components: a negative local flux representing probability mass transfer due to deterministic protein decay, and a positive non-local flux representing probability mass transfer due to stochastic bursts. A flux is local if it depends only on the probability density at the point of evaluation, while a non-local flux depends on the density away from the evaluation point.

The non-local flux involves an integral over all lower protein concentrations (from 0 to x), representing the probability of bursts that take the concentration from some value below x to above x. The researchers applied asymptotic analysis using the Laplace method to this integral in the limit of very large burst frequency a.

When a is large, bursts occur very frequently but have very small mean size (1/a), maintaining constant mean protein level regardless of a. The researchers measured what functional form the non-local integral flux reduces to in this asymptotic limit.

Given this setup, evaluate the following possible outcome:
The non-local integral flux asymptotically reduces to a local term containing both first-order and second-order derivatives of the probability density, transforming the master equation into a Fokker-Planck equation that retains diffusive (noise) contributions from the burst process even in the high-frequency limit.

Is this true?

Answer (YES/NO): NO